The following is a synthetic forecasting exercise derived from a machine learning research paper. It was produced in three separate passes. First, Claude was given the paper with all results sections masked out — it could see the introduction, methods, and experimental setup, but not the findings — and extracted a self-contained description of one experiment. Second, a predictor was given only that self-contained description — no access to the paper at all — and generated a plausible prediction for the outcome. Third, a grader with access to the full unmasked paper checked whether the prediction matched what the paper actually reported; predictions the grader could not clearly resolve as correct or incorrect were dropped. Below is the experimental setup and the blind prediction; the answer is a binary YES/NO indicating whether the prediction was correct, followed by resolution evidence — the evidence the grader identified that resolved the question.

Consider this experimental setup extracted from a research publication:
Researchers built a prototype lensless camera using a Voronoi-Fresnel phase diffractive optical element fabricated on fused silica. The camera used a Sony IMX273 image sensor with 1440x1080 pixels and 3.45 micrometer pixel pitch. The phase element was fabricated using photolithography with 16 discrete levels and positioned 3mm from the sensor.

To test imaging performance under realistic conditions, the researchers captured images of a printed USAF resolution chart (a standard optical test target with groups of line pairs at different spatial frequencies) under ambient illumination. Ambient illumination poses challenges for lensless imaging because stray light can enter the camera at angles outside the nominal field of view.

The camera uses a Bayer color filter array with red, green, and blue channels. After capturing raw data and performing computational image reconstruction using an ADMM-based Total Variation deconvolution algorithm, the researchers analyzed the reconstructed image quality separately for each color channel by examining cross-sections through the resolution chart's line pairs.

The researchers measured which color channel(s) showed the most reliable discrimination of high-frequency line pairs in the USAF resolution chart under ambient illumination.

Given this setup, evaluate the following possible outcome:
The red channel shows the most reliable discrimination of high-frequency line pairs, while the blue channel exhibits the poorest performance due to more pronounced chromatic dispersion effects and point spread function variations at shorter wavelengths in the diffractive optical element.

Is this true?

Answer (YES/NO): NO